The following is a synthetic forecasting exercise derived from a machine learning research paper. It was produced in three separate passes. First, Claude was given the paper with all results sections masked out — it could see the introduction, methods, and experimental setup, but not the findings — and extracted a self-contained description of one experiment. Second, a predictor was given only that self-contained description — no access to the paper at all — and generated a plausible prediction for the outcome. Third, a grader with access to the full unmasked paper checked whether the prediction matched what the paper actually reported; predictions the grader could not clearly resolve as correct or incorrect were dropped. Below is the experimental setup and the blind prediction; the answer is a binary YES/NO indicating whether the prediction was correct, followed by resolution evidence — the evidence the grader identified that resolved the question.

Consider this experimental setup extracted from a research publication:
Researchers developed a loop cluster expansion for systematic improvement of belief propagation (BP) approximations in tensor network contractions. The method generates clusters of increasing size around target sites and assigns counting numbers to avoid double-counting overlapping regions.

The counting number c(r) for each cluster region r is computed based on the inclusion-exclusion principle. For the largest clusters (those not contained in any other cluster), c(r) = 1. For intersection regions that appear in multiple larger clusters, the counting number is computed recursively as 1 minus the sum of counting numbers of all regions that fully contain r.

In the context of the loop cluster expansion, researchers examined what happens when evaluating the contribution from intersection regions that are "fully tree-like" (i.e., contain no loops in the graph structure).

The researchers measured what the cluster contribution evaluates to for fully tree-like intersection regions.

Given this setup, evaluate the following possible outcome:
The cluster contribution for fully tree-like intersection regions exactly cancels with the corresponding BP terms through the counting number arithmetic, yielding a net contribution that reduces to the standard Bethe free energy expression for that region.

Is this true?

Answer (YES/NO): NO